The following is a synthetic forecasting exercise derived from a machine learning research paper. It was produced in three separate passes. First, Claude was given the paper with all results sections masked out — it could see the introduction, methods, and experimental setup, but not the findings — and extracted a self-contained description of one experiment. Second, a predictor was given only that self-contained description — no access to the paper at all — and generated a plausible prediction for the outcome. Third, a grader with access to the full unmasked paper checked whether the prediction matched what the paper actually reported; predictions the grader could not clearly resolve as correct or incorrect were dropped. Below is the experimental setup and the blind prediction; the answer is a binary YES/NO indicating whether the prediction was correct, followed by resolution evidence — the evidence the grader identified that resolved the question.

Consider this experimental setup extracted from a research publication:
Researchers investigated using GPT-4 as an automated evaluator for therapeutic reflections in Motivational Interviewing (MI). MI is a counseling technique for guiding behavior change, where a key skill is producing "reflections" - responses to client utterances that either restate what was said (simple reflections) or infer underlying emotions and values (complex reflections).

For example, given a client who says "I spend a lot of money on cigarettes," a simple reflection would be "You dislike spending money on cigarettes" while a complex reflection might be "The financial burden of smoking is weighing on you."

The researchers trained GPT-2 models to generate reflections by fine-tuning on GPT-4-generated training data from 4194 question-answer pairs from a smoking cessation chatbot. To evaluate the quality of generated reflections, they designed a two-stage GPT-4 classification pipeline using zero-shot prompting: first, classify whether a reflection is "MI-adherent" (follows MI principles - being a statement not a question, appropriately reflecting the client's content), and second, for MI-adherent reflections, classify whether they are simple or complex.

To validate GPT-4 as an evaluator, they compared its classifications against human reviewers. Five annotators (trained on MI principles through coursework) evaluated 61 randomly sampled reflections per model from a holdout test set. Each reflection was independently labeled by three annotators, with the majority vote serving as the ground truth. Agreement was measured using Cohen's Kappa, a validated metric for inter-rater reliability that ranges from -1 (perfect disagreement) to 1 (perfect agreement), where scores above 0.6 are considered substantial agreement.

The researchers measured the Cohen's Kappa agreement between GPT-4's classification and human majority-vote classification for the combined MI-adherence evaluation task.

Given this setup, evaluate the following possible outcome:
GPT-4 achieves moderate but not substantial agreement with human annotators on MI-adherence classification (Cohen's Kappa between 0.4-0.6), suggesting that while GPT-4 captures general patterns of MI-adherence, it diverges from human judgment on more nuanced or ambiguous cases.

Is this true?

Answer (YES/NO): YES